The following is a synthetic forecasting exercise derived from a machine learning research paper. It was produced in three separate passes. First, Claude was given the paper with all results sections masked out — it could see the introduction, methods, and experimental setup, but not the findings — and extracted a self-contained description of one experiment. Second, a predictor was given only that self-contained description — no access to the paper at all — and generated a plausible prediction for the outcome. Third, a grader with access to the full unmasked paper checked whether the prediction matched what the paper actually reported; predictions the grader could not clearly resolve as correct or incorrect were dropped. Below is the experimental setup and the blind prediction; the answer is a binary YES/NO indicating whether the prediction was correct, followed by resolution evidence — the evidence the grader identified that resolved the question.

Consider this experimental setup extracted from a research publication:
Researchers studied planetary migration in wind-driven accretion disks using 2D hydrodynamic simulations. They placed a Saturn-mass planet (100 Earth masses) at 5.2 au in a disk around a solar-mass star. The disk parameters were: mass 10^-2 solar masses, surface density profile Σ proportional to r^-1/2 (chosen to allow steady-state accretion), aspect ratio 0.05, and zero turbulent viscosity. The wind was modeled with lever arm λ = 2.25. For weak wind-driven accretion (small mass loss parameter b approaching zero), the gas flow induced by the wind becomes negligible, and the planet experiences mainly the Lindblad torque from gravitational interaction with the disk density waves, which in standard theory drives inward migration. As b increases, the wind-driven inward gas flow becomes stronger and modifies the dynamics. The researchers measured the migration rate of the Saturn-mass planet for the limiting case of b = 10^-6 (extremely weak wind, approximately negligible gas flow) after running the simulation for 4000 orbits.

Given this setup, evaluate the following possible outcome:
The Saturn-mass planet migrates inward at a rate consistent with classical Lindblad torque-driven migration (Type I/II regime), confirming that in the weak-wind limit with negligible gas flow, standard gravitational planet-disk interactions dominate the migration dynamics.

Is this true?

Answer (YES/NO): NO